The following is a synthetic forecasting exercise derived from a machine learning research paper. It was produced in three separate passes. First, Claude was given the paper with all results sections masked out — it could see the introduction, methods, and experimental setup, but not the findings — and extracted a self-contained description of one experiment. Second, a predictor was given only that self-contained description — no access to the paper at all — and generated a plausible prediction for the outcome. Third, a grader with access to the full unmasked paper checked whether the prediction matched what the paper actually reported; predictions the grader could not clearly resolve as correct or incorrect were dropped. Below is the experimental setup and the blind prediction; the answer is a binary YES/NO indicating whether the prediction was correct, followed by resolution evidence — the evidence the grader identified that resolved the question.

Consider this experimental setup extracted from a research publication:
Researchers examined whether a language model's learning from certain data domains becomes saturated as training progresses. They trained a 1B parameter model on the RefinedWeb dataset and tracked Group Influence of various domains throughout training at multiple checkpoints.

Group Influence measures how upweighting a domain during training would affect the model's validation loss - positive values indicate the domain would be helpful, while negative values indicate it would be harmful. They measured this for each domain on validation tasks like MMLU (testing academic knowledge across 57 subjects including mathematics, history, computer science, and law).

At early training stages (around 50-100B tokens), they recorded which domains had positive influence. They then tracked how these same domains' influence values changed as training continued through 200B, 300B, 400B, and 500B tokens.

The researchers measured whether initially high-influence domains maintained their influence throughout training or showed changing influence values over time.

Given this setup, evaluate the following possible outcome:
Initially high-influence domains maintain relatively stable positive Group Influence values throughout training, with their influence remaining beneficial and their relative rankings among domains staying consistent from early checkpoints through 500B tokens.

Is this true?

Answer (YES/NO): NO